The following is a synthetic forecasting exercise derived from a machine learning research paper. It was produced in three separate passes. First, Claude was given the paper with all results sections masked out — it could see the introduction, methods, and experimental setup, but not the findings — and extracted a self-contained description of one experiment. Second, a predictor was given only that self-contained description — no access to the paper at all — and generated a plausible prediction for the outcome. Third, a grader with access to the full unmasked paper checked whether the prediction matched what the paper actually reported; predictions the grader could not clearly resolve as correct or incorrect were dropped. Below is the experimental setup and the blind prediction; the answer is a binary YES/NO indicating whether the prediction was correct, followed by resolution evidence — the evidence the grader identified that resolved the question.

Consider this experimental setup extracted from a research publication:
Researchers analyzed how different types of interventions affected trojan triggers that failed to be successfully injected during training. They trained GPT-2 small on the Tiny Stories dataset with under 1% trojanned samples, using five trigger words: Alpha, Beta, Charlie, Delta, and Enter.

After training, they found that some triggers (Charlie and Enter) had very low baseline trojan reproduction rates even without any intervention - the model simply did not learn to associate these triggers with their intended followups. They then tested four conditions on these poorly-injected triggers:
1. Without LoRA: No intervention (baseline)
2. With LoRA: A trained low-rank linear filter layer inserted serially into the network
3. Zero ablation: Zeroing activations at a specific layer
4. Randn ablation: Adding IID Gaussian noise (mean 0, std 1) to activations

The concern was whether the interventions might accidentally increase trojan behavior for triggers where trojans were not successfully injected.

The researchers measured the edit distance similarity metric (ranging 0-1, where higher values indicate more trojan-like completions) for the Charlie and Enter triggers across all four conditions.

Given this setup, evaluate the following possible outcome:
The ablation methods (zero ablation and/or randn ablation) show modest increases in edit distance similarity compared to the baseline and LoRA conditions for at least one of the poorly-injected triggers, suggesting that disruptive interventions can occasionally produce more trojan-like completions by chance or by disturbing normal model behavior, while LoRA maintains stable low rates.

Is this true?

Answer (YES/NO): NO